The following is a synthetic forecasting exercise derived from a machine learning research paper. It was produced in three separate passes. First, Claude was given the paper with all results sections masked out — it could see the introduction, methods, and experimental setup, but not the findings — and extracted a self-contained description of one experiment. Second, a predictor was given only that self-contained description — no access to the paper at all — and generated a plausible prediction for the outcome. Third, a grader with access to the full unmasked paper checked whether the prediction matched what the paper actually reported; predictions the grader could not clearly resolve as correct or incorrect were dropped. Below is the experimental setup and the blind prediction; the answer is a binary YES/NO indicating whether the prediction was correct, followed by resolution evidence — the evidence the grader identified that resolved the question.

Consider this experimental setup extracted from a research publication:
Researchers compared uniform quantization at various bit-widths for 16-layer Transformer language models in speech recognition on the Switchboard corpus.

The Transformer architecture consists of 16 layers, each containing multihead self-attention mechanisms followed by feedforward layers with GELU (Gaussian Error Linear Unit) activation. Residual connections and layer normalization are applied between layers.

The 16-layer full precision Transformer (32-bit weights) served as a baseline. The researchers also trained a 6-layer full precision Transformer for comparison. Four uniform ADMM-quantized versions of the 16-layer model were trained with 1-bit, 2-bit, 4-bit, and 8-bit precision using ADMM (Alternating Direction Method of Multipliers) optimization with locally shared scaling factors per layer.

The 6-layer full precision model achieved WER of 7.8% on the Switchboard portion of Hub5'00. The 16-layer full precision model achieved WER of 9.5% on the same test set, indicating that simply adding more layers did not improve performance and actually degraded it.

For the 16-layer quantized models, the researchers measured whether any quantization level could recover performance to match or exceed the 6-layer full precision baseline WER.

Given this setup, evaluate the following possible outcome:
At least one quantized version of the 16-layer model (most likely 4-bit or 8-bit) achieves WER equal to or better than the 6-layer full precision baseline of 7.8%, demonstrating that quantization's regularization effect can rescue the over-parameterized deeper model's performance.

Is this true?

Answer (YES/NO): YES